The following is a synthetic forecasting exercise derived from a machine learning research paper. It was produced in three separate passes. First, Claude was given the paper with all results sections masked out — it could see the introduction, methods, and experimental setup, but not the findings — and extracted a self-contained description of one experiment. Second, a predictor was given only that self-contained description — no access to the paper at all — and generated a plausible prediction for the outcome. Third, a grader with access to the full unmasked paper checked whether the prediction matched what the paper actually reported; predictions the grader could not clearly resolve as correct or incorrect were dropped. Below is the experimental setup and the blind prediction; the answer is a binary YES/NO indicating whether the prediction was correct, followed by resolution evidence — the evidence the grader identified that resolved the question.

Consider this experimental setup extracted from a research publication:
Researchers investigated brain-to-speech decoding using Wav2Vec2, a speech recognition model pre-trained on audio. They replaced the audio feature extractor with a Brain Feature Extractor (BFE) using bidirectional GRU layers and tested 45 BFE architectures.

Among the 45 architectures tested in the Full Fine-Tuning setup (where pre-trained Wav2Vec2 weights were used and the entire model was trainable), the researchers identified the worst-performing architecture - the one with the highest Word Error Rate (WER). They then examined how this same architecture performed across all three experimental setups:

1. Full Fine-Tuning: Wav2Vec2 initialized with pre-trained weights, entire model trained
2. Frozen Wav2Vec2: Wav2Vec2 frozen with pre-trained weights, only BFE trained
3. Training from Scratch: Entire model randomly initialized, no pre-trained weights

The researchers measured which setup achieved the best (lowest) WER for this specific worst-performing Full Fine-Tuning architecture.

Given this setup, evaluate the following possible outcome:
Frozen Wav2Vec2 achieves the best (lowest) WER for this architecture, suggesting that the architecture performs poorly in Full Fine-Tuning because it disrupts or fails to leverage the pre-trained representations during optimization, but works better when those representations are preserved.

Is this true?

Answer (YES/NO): NO